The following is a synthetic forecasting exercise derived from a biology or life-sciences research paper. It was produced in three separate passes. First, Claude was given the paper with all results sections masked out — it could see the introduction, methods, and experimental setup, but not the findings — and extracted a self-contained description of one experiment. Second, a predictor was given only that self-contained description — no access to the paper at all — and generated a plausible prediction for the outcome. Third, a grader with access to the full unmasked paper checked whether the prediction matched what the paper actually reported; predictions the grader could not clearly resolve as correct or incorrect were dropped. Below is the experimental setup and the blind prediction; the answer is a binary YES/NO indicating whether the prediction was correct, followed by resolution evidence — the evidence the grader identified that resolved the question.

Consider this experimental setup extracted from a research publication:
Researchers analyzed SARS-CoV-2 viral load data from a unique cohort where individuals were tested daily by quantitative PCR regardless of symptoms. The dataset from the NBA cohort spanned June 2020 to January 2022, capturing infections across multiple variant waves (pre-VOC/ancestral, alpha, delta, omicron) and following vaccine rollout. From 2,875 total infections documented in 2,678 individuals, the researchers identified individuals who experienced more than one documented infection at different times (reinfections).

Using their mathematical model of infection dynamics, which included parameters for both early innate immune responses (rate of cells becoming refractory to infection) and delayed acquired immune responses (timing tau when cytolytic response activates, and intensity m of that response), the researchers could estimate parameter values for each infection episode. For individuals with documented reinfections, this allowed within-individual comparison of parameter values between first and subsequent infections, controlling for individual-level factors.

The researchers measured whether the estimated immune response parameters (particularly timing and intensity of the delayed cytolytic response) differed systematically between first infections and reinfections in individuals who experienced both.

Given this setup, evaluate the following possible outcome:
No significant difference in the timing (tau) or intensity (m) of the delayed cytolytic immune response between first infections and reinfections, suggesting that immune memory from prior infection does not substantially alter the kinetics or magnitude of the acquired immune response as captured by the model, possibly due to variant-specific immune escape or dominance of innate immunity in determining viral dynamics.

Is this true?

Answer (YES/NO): NO